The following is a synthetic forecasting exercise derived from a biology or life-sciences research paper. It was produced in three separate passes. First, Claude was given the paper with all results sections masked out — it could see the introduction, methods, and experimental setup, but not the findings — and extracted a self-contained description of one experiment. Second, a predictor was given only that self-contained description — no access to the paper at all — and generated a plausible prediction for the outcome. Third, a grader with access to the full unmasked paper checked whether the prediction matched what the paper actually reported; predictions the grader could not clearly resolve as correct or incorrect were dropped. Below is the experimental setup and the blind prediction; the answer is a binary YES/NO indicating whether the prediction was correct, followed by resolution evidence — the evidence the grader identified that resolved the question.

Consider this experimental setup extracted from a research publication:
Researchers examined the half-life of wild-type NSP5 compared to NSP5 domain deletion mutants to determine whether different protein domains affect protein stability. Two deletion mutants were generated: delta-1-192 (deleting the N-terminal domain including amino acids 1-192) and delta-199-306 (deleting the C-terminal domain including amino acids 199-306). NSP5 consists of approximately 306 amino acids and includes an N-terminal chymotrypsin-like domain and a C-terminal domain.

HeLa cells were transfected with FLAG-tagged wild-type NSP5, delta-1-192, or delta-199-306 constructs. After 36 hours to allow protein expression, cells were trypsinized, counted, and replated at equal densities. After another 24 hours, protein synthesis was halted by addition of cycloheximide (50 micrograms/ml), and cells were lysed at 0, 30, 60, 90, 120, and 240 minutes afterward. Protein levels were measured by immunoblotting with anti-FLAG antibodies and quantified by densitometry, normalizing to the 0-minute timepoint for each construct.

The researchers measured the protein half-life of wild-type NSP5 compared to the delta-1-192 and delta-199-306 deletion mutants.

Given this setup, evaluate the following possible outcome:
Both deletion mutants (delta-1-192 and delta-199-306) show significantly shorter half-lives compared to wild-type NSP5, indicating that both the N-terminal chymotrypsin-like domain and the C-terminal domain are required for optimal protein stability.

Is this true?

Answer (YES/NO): YES